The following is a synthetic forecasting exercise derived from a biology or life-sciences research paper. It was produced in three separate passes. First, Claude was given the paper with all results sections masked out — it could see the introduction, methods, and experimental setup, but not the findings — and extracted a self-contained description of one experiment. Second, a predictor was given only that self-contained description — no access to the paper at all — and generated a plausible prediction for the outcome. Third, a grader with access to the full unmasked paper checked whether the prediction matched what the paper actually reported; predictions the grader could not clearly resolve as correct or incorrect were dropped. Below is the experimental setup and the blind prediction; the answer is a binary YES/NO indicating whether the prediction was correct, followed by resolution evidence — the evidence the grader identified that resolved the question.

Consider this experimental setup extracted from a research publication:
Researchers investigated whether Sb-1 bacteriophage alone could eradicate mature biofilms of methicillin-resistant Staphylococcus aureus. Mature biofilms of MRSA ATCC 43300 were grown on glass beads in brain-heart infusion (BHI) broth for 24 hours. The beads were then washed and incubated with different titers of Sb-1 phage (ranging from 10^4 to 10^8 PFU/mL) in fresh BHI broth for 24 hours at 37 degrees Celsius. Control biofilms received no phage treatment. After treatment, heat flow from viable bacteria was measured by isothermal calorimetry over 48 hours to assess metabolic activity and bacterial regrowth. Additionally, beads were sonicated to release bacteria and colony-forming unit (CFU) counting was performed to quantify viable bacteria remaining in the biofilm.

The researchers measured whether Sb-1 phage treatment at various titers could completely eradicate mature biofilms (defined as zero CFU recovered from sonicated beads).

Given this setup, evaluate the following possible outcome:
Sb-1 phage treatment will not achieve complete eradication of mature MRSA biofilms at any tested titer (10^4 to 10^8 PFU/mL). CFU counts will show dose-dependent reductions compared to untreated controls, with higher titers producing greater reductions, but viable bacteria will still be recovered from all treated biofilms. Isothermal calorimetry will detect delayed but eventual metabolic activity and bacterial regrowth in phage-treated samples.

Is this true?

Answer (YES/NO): YES